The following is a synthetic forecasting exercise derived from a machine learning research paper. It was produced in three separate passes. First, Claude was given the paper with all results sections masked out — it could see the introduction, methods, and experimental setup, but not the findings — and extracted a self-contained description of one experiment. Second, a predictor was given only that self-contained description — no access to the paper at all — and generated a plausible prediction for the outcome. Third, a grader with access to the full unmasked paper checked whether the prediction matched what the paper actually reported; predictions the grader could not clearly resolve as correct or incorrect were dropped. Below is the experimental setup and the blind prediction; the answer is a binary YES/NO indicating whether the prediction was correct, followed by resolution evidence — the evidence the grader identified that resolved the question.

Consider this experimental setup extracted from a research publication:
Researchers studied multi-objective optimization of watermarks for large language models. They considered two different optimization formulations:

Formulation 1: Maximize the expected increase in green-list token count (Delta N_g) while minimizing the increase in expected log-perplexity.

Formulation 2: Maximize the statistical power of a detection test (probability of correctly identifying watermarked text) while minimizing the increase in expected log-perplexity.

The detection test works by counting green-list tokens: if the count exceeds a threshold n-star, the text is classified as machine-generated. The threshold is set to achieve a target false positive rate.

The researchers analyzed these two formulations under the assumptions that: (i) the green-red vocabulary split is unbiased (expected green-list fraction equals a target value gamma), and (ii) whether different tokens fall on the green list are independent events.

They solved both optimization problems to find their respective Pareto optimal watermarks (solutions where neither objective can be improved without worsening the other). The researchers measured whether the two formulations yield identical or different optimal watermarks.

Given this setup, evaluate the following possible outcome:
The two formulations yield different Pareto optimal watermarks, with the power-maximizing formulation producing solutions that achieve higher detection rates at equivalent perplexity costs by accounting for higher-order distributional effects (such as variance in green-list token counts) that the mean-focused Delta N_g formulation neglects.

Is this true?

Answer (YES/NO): NO